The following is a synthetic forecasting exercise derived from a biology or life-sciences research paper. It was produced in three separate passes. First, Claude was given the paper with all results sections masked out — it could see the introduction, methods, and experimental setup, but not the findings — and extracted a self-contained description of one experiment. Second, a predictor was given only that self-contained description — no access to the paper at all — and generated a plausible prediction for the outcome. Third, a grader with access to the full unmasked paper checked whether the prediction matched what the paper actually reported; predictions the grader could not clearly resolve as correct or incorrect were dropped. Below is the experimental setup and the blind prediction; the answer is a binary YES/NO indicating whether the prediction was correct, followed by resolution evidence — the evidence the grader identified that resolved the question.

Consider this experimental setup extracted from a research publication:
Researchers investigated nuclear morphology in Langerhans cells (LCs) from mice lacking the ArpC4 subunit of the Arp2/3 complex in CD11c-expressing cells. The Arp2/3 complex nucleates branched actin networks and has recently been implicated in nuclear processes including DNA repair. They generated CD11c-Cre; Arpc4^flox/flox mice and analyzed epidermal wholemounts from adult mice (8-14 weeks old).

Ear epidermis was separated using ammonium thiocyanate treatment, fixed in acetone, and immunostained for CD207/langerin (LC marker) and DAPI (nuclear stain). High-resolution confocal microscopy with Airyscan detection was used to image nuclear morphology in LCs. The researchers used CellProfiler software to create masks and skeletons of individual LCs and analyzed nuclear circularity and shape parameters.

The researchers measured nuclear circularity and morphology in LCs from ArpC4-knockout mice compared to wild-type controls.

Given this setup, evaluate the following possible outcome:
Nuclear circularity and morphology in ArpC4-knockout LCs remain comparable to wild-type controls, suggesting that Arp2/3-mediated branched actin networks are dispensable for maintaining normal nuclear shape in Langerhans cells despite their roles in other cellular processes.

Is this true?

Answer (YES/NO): NO